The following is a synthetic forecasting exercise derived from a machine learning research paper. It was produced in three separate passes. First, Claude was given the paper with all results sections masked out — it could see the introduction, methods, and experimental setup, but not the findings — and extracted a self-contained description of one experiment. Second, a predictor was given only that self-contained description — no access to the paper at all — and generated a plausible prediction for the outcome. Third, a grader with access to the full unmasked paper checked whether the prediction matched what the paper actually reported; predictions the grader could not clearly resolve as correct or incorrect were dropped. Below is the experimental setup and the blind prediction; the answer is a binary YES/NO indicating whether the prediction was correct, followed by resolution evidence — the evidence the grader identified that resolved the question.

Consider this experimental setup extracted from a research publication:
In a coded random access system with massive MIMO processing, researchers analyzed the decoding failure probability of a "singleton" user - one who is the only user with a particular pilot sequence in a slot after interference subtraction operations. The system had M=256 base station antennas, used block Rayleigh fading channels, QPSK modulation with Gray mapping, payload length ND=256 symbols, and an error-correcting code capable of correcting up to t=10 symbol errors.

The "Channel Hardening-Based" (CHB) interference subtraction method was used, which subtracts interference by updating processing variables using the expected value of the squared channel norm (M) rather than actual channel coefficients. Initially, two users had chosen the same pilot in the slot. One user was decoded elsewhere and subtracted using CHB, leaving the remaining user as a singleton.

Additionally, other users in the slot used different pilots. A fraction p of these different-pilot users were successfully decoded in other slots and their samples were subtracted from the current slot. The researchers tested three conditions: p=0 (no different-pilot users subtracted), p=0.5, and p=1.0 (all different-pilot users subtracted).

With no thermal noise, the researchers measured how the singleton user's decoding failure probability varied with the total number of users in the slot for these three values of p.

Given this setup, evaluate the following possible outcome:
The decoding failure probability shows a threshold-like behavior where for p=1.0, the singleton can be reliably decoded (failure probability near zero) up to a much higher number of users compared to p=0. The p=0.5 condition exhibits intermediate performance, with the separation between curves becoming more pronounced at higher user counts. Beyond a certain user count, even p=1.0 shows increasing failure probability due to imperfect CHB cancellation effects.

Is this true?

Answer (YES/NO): NO